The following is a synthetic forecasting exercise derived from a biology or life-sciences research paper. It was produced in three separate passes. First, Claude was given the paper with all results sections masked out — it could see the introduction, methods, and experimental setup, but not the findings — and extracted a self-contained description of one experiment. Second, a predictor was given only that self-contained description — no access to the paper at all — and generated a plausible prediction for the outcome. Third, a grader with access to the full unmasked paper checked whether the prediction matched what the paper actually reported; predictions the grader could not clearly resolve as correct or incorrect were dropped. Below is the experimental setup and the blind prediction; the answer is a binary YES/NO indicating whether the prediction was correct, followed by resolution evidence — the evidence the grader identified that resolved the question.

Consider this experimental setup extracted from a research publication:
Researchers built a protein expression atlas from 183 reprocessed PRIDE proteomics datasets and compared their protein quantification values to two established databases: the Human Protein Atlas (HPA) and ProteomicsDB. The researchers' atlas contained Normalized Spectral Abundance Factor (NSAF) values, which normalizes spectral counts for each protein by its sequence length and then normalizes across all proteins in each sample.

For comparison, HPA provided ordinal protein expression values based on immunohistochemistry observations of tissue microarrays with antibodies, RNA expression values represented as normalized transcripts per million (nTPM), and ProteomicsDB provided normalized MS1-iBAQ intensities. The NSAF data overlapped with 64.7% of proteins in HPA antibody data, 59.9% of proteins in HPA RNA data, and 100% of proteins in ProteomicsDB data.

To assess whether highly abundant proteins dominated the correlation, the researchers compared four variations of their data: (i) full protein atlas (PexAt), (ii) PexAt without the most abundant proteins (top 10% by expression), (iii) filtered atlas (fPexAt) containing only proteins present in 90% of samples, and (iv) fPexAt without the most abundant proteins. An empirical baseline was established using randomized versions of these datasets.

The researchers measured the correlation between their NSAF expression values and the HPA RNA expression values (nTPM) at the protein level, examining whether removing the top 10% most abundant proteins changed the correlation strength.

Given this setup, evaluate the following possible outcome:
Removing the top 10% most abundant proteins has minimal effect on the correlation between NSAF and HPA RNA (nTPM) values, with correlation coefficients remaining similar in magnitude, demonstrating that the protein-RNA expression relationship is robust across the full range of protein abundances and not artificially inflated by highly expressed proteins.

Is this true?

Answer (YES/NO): YES